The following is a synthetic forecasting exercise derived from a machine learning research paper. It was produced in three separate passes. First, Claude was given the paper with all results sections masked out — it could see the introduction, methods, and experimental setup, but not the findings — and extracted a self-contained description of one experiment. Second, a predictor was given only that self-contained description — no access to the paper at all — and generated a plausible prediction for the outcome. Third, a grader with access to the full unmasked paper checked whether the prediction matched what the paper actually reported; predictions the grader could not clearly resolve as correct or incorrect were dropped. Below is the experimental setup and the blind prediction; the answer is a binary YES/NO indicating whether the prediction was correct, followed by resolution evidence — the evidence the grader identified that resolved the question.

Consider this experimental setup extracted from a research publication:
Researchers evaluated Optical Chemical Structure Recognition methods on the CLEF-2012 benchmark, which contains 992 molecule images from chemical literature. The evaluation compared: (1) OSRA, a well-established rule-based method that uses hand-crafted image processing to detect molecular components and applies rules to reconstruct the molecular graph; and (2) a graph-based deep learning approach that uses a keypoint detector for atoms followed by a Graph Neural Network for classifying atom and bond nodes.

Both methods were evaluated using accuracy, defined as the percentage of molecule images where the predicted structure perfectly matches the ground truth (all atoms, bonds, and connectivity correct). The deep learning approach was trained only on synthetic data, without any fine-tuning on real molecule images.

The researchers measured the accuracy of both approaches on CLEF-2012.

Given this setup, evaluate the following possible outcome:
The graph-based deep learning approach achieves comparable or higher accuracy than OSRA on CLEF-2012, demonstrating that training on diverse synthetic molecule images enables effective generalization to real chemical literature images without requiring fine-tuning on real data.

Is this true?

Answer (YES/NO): NO